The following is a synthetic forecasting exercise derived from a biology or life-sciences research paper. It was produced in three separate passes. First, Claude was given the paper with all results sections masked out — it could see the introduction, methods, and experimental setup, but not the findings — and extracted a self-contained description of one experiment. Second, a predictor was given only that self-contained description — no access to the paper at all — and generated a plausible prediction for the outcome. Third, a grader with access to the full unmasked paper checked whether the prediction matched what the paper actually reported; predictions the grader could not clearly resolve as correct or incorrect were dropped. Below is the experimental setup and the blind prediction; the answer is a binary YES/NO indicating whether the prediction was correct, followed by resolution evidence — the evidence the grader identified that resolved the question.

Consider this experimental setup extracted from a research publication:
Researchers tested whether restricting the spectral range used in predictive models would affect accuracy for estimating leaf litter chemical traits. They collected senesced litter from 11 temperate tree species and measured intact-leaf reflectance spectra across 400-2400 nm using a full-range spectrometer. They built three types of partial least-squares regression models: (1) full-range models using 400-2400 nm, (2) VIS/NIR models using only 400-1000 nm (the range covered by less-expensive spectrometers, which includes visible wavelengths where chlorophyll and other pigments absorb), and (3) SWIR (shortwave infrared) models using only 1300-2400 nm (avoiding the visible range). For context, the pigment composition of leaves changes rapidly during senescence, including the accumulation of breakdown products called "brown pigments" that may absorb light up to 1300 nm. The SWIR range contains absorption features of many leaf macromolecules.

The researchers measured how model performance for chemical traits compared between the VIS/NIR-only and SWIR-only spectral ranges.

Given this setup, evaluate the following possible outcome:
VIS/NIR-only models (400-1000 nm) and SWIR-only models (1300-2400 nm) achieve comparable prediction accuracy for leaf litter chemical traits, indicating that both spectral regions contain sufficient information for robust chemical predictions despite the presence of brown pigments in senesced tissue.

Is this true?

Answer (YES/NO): NO